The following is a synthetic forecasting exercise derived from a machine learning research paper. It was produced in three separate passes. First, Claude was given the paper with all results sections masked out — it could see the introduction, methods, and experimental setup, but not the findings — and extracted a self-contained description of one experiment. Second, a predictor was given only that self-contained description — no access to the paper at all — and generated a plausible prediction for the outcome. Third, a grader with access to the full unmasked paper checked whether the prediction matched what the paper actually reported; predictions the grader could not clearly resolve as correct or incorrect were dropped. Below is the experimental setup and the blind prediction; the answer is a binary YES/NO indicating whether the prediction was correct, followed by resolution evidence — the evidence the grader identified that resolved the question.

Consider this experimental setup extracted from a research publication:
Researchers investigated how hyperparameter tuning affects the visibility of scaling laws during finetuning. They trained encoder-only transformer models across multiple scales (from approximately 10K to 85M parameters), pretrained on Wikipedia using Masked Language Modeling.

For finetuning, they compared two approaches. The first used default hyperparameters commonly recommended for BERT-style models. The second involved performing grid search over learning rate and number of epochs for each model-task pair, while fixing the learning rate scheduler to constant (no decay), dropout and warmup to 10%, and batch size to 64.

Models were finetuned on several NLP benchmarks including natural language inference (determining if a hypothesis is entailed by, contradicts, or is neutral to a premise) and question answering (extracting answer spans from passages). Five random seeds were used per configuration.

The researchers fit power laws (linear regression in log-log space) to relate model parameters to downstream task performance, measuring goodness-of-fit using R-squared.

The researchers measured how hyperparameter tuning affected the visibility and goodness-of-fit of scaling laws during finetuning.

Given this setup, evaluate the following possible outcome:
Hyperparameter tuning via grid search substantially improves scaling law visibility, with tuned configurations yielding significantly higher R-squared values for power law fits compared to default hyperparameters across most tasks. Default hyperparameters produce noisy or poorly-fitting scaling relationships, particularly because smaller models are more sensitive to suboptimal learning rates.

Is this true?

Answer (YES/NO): YES